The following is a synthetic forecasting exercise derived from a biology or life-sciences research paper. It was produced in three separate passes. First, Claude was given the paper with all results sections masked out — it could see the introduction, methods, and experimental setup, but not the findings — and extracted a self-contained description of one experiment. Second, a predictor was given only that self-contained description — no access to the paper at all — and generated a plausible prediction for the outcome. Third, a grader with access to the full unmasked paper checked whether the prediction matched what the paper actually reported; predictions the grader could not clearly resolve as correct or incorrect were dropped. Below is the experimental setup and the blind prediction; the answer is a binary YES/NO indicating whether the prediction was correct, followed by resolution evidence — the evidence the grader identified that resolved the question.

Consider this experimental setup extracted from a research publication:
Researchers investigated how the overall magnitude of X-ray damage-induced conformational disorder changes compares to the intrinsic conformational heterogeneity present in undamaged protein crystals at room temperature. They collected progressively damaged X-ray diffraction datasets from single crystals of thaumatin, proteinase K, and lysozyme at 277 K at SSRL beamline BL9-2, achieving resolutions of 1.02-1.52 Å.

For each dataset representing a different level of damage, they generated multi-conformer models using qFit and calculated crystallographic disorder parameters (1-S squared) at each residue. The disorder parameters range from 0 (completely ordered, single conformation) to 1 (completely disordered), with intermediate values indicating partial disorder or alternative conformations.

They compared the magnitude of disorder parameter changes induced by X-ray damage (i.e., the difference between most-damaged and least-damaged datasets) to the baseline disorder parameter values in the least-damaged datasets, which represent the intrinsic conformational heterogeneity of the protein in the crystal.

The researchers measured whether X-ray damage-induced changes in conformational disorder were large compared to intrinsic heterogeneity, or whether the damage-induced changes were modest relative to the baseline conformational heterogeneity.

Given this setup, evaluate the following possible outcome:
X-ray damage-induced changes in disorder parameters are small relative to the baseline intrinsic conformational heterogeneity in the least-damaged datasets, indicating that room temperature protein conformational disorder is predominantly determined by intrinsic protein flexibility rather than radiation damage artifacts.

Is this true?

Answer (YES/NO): YES